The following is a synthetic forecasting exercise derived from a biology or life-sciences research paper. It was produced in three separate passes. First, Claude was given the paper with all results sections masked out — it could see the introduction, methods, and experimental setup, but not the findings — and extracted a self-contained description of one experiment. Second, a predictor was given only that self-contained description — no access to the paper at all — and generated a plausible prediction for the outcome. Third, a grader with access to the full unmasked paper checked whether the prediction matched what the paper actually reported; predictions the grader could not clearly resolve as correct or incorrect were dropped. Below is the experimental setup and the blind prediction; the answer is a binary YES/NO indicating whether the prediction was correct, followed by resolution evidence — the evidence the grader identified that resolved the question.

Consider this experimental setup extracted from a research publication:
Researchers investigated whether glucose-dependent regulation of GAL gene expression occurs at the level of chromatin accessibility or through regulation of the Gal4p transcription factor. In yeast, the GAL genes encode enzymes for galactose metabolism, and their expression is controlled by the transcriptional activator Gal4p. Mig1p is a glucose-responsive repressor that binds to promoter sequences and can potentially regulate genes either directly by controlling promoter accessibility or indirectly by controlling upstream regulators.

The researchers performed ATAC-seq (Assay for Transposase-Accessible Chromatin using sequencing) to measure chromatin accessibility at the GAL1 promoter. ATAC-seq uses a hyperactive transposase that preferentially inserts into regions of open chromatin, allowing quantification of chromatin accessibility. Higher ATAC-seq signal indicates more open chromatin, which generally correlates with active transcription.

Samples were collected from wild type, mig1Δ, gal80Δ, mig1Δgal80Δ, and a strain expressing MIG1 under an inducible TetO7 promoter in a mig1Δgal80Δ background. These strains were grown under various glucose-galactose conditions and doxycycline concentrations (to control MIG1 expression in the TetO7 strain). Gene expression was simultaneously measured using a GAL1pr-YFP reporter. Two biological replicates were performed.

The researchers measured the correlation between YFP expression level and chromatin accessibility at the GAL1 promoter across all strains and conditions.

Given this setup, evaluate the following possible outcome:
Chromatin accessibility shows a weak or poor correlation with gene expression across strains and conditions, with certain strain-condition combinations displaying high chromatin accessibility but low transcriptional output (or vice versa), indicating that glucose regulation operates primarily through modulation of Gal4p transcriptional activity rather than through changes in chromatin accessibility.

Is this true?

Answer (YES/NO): NO